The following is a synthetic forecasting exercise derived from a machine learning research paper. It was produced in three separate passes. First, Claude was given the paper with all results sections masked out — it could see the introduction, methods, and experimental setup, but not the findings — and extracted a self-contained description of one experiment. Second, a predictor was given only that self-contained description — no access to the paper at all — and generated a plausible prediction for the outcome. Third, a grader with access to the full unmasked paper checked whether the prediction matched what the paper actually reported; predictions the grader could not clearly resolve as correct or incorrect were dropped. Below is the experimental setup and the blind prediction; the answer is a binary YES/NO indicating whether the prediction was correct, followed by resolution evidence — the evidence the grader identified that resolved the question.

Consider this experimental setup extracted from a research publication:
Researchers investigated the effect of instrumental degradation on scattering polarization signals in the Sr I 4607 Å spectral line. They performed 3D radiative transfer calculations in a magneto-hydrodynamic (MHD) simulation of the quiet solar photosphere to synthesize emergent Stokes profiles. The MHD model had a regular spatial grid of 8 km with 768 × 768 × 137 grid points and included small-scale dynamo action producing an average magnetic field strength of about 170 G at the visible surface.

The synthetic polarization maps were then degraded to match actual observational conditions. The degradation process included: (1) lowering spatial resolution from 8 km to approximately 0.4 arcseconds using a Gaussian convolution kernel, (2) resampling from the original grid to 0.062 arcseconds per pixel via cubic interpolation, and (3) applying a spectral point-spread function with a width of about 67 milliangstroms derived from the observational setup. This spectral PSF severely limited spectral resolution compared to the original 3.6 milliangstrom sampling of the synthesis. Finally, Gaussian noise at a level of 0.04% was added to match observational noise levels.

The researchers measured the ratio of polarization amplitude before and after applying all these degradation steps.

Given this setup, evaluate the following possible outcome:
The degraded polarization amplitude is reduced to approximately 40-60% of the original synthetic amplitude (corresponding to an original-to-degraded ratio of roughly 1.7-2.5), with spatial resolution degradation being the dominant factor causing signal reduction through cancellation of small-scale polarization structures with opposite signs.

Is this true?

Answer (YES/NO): NO